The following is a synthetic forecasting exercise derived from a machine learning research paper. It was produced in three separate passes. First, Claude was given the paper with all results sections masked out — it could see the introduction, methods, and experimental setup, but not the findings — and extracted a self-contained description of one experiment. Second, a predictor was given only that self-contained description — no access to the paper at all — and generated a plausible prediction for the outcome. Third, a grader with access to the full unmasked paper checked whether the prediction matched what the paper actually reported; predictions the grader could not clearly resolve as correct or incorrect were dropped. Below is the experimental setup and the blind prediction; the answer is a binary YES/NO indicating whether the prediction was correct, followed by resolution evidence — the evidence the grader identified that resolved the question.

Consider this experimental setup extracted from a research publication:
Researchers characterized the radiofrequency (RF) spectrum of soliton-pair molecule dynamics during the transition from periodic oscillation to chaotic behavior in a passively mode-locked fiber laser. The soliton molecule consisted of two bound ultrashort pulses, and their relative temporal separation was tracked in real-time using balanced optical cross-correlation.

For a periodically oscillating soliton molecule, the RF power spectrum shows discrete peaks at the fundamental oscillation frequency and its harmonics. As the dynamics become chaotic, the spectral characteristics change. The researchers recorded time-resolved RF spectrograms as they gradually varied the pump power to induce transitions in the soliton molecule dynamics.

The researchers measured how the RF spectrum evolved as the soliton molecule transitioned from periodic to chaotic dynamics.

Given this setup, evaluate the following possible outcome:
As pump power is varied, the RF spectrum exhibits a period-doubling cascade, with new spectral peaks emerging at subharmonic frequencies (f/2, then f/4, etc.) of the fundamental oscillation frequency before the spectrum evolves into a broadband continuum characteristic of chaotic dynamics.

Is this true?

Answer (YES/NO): YES